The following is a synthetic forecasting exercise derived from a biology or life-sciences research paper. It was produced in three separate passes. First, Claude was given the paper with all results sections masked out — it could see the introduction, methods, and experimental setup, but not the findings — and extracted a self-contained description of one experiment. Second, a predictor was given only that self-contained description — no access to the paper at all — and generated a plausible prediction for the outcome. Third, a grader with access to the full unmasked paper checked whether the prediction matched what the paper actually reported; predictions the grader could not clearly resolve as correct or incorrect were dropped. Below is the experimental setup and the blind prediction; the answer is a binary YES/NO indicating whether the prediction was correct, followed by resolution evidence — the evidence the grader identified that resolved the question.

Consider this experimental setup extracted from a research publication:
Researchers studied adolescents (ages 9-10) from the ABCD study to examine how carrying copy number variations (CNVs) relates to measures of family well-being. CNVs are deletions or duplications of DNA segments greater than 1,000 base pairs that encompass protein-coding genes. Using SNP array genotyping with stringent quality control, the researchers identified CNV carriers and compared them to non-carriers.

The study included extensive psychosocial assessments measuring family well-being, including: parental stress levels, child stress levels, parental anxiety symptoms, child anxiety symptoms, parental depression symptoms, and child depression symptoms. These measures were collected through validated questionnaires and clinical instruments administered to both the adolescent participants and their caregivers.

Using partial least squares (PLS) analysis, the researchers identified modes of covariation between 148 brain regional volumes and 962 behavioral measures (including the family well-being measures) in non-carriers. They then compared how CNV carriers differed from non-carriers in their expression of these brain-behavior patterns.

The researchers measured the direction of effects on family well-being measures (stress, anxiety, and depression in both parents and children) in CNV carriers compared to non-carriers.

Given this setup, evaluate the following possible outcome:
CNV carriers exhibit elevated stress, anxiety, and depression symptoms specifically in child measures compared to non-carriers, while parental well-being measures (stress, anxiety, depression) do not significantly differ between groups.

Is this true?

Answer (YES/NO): NO